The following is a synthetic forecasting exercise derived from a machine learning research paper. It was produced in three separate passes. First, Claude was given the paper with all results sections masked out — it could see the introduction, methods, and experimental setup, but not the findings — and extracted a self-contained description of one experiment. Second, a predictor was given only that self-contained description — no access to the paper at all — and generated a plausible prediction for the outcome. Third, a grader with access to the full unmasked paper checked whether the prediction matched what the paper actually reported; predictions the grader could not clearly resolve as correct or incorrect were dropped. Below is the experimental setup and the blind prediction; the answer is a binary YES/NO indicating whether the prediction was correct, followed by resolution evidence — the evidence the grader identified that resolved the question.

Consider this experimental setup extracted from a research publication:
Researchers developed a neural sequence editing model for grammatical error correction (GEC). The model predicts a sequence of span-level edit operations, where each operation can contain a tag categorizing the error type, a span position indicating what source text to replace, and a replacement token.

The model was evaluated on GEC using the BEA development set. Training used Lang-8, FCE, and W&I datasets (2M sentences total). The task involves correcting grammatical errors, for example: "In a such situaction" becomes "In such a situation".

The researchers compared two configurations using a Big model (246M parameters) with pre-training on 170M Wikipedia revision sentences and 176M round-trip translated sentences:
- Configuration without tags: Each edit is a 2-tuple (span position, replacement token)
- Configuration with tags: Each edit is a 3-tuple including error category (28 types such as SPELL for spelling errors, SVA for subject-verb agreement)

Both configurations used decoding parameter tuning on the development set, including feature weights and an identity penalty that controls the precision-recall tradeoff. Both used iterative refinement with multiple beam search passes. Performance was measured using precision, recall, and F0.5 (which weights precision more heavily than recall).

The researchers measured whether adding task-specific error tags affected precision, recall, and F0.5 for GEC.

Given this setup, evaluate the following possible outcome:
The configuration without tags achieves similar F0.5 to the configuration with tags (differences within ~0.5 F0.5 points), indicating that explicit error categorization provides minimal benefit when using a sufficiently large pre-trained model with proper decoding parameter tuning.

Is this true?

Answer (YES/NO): NO